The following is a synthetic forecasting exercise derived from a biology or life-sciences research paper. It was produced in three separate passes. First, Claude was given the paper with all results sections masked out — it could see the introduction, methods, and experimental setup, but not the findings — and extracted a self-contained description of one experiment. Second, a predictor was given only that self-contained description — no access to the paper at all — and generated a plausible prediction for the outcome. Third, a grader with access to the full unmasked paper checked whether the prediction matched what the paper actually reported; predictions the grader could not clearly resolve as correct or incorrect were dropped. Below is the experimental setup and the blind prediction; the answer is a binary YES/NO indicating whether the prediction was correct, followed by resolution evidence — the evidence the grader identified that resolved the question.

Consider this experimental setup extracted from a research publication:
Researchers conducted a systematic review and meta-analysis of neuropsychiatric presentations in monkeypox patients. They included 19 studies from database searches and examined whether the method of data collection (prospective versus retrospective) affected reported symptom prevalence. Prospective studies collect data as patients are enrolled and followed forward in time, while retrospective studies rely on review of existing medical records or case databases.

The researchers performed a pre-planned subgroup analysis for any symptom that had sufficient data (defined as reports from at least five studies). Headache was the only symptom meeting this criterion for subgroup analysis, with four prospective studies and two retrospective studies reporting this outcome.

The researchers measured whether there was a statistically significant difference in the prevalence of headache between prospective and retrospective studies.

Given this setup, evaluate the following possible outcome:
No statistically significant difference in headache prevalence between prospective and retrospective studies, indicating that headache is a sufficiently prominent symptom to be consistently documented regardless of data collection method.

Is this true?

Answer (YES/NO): YES